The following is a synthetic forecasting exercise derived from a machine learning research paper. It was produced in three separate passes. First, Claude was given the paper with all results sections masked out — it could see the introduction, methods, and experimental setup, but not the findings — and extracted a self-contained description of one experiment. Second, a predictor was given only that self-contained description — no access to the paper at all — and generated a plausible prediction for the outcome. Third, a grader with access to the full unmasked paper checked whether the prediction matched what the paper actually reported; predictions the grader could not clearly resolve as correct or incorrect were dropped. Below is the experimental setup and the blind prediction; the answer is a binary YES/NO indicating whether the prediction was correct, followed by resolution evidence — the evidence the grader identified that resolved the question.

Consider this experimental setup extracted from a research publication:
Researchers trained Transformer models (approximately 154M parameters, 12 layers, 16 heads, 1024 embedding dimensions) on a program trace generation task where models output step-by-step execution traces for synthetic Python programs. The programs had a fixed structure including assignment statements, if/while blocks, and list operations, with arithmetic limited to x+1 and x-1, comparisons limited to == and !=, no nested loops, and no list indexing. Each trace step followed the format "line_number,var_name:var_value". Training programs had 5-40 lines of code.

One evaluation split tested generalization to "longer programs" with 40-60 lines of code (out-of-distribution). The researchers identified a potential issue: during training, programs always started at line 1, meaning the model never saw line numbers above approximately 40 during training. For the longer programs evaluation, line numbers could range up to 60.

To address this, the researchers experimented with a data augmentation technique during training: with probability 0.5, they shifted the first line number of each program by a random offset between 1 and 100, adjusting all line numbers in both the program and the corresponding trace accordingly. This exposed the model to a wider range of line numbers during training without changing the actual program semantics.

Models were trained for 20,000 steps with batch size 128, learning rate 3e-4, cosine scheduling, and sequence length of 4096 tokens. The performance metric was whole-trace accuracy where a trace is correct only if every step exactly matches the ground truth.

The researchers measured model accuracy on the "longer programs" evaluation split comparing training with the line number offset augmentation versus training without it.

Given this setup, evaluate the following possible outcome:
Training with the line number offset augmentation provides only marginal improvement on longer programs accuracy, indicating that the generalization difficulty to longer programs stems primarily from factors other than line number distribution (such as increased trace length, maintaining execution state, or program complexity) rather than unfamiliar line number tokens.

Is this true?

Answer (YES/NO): NO